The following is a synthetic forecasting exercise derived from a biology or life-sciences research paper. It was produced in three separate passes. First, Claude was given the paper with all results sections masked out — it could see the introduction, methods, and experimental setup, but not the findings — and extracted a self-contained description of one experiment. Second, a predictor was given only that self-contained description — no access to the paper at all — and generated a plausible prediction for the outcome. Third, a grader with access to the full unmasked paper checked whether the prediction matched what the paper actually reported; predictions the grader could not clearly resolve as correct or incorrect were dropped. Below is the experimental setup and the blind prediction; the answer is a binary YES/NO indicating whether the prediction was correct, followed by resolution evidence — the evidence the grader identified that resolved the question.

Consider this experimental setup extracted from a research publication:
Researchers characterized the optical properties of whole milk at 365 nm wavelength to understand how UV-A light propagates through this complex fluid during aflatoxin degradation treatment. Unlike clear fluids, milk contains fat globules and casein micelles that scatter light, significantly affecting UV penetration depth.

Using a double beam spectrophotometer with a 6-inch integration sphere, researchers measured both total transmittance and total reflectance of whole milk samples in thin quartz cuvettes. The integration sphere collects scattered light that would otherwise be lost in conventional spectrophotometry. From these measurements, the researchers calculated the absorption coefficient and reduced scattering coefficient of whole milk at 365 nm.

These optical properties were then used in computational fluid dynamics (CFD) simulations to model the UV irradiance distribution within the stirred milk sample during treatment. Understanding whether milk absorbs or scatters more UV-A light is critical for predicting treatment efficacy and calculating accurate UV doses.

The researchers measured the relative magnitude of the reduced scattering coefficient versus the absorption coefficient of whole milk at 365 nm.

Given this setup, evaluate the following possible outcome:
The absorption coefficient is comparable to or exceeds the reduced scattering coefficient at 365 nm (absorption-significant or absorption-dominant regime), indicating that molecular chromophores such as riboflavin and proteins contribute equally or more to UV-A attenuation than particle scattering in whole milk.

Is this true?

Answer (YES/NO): NO